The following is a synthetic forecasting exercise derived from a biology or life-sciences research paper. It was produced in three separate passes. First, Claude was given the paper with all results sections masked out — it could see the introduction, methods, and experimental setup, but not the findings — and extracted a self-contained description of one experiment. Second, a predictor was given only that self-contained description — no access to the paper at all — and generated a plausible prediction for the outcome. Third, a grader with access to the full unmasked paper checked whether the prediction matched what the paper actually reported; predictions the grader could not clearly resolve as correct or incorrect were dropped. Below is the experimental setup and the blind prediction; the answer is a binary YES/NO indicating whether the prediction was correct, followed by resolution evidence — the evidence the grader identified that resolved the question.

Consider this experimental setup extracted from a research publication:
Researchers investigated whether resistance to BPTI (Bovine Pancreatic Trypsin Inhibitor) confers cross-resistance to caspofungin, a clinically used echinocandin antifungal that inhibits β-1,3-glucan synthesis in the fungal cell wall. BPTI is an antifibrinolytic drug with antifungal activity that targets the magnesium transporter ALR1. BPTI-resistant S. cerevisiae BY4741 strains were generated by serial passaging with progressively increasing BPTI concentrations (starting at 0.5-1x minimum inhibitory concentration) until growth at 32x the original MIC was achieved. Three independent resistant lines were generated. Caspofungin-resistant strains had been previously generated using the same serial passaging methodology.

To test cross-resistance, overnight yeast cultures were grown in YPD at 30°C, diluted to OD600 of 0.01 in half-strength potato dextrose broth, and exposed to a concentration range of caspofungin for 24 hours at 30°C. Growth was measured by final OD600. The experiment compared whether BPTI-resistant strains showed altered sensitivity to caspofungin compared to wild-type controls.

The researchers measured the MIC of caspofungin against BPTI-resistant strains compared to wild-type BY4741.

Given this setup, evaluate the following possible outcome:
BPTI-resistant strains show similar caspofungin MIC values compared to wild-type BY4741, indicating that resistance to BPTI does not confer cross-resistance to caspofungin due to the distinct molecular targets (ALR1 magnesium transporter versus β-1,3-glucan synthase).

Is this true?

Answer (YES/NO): YES